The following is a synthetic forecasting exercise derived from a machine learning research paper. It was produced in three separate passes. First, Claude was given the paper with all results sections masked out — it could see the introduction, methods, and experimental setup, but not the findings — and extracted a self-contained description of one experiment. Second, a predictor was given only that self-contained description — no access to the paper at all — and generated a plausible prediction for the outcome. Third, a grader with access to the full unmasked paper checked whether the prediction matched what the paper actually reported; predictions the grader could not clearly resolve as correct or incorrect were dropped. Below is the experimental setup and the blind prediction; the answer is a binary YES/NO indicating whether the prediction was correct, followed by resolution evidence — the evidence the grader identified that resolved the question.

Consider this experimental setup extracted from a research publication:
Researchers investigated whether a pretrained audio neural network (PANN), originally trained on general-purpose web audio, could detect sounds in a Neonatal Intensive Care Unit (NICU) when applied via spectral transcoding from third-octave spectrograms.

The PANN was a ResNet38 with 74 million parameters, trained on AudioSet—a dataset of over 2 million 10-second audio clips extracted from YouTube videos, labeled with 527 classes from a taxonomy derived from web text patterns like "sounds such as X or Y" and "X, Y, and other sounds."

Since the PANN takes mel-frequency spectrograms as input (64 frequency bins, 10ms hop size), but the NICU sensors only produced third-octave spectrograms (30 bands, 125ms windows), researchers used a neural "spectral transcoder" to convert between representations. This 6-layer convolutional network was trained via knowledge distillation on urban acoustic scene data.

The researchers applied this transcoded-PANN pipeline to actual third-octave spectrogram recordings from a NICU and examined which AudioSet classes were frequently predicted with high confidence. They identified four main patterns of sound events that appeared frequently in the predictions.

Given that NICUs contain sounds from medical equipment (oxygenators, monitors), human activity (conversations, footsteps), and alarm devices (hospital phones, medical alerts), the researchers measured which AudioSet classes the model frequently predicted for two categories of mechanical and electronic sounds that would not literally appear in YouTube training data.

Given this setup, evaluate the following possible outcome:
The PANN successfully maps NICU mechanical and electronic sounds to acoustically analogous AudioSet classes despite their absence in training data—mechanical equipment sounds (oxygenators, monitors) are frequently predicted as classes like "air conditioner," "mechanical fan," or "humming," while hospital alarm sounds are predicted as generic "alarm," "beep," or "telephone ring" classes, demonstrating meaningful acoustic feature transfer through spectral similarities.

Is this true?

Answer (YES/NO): NO